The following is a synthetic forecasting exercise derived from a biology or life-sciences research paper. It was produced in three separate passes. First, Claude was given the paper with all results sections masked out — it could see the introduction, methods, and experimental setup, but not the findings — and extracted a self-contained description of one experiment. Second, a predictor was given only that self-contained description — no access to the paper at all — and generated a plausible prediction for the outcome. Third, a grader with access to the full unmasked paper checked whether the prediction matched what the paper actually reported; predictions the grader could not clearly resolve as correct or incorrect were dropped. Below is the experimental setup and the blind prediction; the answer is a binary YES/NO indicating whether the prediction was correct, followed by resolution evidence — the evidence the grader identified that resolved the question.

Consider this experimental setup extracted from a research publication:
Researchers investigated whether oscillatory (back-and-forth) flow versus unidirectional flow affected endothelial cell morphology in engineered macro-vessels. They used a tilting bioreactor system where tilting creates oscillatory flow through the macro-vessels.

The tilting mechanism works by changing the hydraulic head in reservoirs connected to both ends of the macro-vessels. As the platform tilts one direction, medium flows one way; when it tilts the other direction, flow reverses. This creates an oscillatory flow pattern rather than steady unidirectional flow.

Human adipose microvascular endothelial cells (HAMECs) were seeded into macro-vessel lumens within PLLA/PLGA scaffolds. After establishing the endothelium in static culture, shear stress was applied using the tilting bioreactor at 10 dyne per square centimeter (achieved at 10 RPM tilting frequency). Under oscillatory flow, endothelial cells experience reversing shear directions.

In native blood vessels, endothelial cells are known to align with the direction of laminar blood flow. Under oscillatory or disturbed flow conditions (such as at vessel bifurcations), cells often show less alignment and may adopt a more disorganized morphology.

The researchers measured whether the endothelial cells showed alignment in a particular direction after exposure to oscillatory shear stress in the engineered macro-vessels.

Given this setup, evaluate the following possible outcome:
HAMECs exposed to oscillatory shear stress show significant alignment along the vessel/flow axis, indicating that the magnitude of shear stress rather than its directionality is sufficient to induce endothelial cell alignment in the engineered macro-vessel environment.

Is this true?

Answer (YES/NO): NO